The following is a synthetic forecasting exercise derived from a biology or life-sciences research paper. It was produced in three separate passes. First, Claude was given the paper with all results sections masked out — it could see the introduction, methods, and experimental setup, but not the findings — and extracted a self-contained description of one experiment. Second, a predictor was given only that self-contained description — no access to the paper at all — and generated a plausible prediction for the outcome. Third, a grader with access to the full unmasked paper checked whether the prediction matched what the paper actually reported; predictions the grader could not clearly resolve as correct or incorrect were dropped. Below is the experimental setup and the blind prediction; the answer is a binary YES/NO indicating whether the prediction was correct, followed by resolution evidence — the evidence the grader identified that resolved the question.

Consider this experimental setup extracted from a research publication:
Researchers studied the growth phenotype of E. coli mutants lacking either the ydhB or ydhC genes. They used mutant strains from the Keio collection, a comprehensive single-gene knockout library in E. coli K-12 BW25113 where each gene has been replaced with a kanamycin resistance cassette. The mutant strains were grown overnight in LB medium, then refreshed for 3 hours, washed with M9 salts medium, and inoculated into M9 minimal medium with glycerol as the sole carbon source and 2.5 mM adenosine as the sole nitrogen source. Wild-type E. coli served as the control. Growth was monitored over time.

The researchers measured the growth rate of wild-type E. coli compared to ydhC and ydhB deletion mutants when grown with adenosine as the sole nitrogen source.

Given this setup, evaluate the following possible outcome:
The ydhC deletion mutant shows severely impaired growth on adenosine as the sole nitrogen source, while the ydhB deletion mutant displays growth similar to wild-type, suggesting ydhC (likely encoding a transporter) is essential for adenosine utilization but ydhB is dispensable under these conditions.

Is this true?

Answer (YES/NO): NO